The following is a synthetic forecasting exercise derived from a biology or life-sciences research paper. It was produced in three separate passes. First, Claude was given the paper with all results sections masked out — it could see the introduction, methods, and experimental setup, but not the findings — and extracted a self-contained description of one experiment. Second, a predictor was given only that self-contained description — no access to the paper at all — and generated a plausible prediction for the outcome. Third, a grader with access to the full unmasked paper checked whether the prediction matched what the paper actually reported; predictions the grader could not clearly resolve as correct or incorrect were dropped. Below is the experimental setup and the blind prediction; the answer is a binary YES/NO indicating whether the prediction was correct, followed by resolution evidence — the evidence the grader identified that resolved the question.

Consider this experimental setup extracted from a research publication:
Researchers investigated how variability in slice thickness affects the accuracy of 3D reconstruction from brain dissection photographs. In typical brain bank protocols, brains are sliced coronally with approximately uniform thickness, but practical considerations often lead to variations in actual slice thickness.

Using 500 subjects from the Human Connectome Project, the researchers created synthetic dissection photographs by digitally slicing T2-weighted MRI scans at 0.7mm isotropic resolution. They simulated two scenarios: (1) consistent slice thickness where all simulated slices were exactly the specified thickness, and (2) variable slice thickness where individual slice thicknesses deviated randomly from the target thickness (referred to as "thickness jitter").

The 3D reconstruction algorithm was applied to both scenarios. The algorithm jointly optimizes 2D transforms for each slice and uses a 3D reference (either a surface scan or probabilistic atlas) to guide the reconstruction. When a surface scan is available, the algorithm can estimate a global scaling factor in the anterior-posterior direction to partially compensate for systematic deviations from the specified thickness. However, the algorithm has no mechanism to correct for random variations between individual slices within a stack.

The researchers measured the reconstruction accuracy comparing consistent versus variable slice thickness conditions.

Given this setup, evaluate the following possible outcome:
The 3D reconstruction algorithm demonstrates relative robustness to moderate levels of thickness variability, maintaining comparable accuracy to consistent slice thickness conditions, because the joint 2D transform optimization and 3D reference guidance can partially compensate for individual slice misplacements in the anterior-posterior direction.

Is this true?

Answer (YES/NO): NO